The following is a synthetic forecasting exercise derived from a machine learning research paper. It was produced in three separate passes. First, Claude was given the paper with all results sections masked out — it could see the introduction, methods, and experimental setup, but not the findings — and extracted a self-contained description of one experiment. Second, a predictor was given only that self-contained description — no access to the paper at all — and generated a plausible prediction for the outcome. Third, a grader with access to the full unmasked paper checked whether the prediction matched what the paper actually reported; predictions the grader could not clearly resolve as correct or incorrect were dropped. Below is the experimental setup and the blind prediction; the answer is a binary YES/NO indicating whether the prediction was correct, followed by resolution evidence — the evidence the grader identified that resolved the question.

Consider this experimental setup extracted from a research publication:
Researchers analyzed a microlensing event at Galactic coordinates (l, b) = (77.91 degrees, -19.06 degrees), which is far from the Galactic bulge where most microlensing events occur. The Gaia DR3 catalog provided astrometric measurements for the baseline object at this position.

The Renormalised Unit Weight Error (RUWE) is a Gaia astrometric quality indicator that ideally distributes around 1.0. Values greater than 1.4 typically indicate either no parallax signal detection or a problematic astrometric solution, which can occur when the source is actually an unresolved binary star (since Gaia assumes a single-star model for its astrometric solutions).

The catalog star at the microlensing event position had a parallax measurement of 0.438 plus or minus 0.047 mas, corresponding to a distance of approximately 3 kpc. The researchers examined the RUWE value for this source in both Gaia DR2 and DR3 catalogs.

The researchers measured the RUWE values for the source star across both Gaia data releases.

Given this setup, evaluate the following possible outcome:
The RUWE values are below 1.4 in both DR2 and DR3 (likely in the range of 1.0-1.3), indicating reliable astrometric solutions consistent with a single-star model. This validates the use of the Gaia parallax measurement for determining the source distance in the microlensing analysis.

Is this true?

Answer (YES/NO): NO